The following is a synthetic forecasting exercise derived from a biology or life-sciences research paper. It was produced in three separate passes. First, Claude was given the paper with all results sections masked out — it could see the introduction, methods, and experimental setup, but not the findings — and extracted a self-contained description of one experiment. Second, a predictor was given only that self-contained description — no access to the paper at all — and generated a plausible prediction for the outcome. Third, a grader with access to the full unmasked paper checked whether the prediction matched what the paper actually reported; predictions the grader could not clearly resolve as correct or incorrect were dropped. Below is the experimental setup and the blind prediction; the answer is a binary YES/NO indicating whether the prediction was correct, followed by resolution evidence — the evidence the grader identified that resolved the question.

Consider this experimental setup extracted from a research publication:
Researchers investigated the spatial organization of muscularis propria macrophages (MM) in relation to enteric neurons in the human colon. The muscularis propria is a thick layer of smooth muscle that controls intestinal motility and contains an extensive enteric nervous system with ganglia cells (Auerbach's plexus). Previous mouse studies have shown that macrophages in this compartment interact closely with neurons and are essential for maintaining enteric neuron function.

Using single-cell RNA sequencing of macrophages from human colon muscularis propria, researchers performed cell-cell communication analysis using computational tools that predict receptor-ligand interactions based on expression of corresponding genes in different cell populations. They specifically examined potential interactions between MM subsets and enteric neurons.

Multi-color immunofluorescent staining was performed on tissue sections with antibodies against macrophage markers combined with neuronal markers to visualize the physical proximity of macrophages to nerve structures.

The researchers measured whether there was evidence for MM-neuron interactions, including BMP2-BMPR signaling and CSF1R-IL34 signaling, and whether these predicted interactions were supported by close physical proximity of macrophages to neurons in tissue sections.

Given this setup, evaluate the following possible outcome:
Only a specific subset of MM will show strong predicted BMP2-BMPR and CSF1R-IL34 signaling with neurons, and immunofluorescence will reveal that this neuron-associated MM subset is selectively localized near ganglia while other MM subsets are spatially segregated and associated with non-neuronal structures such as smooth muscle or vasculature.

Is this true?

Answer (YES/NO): NO